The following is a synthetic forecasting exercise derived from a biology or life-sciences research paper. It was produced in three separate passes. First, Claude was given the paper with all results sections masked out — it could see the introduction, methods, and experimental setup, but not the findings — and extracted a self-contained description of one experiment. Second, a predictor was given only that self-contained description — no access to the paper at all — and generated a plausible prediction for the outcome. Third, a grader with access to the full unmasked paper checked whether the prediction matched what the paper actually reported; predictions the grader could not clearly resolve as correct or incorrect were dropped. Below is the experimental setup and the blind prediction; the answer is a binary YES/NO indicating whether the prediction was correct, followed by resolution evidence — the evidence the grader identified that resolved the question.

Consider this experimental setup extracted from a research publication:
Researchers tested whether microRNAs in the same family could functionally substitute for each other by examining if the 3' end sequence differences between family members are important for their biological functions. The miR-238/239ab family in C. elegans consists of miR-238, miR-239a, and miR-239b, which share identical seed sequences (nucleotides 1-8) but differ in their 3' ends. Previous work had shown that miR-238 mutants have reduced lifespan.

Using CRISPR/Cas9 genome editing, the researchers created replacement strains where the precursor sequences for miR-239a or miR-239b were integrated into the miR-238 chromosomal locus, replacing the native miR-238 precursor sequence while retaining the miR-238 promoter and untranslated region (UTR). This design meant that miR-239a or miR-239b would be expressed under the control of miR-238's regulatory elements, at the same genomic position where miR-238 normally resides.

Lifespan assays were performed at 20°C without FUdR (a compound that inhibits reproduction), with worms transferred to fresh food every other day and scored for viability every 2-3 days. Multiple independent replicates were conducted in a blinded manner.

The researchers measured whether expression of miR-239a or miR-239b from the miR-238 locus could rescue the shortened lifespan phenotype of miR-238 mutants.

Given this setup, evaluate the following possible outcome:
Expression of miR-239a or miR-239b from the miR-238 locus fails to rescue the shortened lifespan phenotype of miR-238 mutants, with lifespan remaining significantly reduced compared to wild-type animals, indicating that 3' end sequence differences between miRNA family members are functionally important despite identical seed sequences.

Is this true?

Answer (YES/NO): NO